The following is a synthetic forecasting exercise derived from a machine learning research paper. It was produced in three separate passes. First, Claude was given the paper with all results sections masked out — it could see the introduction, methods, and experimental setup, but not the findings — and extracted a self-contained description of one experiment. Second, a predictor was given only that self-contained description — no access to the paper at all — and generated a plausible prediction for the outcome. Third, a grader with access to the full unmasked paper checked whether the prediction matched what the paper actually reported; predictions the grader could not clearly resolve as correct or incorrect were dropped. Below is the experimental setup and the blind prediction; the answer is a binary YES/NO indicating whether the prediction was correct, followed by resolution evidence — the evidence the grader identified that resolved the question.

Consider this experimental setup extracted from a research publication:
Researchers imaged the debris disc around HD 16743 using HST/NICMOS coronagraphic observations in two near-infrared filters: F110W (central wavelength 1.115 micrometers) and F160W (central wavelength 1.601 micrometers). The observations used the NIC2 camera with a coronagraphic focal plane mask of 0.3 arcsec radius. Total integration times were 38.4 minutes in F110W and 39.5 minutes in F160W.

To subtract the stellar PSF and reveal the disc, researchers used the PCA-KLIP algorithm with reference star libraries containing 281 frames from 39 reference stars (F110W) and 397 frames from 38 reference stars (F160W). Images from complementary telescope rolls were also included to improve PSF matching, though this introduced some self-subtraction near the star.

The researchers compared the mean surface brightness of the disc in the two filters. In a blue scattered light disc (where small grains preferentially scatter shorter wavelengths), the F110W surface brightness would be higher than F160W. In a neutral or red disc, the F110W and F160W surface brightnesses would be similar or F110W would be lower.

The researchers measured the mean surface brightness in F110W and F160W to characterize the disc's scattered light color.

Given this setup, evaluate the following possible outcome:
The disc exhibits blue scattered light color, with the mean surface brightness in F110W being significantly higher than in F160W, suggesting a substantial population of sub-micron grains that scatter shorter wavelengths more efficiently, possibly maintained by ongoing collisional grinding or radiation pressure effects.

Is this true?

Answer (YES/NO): NO